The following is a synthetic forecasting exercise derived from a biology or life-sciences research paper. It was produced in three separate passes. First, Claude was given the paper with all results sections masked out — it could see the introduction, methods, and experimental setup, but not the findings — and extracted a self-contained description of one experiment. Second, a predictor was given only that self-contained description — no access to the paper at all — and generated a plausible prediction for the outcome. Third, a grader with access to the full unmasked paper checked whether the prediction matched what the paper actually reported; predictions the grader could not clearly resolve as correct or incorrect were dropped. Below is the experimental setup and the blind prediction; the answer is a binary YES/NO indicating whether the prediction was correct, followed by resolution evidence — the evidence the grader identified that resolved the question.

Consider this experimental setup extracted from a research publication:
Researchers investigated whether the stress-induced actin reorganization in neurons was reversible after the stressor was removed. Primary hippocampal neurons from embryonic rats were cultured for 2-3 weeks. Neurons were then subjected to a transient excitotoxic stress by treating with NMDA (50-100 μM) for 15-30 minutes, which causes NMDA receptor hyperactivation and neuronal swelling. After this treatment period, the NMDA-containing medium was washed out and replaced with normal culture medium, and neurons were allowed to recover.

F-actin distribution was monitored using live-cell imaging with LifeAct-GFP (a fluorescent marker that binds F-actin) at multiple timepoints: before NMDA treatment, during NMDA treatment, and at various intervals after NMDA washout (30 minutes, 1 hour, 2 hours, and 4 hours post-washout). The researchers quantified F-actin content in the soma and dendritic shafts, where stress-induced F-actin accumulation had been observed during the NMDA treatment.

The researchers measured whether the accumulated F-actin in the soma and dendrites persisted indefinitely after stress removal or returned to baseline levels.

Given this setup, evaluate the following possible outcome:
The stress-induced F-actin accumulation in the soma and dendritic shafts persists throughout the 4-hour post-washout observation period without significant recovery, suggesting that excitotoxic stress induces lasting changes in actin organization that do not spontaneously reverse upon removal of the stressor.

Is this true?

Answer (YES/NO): NO